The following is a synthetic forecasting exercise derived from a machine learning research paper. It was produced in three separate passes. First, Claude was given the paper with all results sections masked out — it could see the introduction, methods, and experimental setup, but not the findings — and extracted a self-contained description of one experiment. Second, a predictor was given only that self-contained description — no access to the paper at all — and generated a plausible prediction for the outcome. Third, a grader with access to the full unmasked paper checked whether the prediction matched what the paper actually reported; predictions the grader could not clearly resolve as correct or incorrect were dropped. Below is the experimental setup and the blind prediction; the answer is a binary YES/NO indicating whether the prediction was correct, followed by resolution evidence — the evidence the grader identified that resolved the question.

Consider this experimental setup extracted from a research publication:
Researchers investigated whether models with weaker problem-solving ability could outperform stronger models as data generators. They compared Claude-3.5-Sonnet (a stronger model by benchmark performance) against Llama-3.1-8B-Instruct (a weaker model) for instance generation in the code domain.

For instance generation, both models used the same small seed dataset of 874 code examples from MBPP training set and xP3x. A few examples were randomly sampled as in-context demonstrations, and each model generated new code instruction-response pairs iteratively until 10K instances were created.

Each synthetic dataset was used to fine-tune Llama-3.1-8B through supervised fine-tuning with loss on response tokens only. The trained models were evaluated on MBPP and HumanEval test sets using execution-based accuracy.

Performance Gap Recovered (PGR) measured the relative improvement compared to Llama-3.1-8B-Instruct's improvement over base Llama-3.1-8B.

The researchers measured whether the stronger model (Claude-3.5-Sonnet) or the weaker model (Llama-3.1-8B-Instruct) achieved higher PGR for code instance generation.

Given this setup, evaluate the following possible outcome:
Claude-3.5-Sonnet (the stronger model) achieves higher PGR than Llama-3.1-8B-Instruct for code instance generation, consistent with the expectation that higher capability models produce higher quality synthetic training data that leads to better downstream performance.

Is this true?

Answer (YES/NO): NO